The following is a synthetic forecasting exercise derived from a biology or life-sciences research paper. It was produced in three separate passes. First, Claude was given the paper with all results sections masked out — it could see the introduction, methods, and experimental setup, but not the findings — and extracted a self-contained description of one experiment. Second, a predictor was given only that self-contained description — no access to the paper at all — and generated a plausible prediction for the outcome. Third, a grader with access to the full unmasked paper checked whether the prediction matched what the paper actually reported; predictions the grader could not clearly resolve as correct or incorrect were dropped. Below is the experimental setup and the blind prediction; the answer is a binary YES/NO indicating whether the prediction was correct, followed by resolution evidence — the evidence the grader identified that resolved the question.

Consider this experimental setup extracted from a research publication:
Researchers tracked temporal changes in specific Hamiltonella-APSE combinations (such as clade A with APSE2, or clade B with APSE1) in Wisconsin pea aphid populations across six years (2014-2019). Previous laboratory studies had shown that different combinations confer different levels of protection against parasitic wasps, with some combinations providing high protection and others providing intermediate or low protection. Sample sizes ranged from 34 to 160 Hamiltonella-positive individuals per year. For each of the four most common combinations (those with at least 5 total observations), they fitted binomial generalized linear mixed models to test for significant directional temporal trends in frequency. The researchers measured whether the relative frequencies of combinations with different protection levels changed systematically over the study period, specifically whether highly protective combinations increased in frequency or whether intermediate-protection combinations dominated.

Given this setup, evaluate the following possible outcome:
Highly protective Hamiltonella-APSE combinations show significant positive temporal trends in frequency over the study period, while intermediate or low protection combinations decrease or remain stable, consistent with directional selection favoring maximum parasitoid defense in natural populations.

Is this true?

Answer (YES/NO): NO